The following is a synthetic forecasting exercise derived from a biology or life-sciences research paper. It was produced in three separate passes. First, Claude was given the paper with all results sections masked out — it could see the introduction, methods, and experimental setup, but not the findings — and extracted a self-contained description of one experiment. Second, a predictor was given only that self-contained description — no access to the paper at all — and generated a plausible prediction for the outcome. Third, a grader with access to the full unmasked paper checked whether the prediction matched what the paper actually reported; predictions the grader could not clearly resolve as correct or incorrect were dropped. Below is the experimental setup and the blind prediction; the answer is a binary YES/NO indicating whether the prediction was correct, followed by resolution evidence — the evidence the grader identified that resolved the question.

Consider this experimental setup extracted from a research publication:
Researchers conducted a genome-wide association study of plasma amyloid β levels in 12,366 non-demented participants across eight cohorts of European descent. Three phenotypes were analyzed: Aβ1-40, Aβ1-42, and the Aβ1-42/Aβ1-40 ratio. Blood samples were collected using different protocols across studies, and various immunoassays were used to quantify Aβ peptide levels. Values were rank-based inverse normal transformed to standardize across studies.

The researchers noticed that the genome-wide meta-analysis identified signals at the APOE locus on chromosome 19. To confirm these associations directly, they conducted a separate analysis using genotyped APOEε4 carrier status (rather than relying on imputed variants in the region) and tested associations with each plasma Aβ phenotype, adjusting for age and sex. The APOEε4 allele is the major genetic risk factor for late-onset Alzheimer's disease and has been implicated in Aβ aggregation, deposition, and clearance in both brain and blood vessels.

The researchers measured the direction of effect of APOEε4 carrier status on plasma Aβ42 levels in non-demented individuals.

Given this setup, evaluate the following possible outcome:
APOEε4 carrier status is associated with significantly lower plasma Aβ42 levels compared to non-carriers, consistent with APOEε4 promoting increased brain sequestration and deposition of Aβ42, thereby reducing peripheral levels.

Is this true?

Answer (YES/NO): YES